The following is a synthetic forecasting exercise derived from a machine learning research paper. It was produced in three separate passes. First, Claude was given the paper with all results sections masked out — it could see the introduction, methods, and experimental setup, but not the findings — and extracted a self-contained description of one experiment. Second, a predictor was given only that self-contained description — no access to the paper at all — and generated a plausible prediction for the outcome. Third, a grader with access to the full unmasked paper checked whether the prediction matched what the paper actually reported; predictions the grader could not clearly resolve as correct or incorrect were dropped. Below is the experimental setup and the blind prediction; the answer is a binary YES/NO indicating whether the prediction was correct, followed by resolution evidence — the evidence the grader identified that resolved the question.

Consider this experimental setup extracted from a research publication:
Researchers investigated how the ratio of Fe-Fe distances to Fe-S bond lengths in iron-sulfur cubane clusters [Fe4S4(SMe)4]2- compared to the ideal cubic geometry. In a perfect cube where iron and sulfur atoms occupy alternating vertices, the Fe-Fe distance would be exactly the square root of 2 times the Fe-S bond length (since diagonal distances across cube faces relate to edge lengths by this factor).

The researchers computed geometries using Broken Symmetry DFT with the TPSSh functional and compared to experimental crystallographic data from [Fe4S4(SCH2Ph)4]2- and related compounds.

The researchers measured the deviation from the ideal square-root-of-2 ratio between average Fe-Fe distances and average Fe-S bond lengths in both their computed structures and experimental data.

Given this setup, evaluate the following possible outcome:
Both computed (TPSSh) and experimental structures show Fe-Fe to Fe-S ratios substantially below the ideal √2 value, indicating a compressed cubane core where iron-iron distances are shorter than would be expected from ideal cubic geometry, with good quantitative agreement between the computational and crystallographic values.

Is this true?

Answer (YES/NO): YES